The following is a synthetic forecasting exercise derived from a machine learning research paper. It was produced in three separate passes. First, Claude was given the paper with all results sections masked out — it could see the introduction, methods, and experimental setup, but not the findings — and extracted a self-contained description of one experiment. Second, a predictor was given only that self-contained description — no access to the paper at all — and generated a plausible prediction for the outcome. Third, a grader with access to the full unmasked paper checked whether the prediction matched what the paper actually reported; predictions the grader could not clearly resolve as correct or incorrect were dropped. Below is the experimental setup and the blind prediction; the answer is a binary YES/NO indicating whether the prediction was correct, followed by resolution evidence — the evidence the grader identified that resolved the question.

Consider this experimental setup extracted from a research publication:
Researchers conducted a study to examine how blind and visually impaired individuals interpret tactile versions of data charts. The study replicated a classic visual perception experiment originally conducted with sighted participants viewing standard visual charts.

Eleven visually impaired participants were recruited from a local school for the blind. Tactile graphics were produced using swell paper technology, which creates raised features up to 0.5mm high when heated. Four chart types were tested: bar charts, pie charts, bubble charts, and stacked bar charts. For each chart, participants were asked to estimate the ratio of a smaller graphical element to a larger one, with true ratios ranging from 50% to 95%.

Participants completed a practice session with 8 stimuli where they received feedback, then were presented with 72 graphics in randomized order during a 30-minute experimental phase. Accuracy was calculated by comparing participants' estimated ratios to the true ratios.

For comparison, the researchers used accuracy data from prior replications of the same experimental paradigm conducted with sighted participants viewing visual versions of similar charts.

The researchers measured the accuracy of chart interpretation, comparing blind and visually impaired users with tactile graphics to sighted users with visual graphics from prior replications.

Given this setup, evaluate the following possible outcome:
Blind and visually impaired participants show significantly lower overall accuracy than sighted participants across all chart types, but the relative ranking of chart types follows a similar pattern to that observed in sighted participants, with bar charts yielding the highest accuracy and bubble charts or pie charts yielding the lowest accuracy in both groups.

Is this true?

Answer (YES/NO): NO